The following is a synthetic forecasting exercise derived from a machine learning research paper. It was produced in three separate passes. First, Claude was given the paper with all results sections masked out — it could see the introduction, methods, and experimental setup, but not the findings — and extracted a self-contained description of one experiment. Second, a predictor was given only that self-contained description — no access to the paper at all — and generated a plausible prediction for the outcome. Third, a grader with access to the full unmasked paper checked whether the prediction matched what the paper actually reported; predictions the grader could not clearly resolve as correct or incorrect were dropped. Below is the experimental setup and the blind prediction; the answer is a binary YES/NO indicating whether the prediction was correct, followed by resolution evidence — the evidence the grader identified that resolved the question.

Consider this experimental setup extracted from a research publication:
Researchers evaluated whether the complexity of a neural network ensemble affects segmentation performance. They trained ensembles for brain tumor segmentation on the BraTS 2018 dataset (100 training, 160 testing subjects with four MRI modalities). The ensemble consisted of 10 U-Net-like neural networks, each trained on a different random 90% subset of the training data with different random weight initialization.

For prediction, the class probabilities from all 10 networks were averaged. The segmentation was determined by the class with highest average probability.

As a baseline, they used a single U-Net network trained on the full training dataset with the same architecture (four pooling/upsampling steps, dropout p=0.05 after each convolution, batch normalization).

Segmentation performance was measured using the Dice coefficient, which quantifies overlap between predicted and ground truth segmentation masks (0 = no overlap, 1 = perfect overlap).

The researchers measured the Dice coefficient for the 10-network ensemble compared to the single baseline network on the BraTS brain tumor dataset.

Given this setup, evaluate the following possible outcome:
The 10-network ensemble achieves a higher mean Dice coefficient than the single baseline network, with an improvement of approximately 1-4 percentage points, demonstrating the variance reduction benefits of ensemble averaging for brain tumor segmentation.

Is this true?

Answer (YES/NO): NO